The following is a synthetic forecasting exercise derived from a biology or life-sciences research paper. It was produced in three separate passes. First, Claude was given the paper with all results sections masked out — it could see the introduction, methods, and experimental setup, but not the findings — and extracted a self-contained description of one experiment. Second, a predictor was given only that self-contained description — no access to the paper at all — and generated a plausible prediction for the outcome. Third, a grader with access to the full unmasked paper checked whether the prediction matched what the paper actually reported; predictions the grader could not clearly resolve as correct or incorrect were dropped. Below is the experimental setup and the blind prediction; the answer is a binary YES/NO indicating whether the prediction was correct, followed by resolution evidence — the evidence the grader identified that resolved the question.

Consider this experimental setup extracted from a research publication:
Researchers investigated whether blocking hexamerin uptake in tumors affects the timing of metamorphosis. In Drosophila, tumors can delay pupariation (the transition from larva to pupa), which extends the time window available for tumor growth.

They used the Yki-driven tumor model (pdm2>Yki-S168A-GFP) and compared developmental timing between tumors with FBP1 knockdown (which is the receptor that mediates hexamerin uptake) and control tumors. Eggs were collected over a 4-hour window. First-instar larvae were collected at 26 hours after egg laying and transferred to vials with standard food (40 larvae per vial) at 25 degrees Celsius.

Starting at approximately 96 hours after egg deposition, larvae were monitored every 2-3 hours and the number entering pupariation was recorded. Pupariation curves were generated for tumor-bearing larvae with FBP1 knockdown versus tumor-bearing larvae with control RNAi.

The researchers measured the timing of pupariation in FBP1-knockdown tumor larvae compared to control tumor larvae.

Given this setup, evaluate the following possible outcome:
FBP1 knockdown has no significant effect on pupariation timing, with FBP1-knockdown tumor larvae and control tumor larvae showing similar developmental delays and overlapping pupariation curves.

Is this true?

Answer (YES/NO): NO